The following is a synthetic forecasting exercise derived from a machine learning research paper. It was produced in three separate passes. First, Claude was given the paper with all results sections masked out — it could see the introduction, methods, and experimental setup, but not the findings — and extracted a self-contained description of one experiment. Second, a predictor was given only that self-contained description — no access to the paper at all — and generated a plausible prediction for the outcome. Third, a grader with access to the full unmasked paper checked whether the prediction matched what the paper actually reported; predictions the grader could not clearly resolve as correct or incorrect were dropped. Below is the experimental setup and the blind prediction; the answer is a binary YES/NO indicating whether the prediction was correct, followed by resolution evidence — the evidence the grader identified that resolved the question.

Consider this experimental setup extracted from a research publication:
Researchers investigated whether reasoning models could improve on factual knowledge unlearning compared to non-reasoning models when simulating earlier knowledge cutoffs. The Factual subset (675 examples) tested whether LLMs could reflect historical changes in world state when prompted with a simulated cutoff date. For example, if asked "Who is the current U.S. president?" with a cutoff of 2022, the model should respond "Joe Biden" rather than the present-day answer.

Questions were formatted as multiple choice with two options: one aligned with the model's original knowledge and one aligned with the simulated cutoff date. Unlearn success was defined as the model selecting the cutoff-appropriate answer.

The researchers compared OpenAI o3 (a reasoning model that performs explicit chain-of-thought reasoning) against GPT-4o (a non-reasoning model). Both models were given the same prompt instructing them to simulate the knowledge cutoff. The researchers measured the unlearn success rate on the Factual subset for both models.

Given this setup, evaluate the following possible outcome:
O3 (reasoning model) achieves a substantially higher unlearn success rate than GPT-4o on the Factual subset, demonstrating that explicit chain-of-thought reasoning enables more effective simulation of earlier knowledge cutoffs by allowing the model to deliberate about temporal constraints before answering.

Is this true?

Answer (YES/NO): NO